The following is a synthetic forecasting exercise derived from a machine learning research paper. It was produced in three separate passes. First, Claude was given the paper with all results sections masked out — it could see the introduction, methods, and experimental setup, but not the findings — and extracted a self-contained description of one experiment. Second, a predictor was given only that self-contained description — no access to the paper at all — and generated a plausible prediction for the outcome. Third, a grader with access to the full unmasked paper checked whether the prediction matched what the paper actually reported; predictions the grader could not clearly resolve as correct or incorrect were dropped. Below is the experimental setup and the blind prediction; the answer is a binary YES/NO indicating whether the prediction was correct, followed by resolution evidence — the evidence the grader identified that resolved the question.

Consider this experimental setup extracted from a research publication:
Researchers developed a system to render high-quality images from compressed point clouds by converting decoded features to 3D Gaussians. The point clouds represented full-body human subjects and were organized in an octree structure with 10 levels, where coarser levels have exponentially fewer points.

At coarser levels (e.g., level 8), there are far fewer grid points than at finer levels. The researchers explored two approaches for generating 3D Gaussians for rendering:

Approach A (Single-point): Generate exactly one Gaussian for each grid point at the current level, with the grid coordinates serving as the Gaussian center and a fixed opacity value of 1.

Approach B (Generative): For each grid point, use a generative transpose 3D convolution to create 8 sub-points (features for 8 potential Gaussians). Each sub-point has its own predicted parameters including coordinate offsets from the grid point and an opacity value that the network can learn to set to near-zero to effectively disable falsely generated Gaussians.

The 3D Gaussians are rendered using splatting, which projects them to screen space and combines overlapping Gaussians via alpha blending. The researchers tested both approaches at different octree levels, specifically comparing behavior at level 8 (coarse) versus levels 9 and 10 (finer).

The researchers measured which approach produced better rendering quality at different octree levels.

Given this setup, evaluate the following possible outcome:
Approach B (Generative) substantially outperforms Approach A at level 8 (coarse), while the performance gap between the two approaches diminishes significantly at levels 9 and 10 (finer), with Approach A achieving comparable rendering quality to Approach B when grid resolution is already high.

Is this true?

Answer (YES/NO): YES